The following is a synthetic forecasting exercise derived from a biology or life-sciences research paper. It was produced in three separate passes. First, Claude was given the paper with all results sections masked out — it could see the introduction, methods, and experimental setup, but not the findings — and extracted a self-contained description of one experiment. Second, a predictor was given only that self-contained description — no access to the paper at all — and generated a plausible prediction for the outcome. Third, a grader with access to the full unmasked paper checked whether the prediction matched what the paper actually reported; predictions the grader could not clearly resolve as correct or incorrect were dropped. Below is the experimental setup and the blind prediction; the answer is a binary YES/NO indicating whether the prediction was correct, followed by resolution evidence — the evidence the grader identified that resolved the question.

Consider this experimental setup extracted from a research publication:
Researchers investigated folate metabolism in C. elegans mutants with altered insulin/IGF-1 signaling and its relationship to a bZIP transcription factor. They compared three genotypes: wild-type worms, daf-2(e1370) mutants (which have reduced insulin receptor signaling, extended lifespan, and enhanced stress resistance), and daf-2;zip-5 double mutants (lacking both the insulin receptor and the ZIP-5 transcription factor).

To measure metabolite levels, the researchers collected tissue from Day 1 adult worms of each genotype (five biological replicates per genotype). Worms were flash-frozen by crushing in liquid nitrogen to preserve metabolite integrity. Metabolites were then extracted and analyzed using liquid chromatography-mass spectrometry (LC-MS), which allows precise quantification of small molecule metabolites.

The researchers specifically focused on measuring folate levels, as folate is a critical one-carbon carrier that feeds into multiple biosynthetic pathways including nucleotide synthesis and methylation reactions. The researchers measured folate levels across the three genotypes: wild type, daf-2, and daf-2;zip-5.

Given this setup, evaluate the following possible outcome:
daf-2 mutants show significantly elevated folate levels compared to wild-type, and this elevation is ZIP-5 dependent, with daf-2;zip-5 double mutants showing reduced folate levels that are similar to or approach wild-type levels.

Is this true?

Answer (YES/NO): YES